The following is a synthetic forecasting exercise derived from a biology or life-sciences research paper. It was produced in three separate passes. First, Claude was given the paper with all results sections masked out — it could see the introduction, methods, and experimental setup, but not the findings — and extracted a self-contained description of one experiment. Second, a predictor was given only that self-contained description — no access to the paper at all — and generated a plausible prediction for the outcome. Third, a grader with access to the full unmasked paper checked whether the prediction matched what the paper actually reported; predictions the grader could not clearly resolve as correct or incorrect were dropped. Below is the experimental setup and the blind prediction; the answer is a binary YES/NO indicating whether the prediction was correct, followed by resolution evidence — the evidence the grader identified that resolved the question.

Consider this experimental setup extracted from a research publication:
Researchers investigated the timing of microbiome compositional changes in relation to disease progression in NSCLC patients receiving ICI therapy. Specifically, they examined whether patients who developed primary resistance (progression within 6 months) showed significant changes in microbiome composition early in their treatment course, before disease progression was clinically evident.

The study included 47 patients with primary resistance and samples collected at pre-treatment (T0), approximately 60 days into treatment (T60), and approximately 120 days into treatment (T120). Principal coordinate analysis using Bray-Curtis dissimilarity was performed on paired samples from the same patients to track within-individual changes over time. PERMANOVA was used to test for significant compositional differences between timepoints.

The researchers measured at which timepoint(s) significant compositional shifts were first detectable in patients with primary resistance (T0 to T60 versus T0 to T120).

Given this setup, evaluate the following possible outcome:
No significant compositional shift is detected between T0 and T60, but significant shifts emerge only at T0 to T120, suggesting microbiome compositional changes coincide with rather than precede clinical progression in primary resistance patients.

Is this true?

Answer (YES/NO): NO